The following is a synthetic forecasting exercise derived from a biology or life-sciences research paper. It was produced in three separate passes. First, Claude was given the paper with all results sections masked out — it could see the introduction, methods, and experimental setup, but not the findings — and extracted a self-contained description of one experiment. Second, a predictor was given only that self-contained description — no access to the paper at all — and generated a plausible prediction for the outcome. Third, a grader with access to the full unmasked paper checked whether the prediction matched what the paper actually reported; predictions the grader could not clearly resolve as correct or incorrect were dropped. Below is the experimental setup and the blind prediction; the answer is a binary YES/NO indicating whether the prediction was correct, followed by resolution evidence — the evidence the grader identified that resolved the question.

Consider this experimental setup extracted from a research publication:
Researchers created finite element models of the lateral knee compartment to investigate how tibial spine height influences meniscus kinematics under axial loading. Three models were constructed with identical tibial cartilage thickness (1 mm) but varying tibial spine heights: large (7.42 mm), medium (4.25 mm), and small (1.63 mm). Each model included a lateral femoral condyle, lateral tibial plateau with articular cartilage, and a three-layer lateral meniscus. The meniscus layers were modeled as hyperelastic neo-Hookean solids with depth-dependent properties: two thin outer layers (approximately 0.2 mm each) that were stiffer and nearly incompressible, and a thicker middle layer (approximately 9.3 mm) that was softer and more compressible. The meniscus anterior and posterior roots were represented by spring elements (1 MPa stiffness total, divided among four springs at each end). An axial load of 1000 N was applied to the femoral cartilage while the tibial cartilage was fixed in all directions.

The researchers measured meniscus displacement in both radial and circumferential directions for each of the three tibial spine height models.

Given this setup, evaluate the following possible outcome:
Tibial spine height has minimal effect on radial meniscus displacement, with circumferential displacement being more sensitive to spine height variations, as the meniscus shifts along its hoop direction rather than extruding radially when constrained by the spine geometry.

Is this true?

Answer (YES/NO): NO